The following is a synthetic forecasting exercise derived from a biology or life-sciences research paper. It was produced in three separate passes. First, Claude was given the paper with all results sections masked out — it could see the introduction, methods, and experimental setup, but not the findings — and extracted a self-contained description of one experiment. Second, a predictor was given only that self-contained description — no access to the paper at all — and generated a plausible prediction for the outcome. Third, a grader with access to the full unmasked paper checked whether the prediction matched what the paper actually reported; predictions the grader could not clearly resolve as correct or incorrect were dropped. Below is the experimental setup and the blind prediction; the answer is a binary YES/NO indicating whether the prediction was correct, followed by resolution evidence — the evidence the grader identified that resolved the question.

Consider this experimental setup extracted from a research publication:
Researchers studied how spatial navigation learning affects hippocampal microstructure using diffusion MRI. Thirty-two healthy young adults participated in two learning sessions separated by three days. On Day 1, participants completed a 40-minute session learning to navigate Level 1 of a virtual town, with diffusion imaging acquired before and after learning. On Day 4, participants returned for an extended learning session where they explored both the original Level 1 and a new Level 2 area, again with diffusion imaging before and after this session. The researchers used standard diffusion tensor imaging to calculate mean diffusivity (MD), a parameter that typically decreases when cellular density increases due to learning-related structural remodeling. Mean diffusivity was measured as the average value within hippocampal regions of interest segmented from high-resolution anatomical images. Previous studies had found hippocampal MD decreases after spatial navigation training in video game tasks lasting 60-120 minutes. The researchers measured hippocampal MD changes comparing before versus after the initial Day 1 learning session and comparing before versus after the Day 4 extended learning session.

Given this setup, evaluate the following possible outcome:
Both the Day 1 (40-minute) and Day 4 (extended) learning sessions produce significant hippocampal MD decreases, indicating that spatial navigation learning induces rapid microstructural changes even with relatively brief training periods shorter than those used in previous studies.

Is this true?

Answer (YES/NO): NO